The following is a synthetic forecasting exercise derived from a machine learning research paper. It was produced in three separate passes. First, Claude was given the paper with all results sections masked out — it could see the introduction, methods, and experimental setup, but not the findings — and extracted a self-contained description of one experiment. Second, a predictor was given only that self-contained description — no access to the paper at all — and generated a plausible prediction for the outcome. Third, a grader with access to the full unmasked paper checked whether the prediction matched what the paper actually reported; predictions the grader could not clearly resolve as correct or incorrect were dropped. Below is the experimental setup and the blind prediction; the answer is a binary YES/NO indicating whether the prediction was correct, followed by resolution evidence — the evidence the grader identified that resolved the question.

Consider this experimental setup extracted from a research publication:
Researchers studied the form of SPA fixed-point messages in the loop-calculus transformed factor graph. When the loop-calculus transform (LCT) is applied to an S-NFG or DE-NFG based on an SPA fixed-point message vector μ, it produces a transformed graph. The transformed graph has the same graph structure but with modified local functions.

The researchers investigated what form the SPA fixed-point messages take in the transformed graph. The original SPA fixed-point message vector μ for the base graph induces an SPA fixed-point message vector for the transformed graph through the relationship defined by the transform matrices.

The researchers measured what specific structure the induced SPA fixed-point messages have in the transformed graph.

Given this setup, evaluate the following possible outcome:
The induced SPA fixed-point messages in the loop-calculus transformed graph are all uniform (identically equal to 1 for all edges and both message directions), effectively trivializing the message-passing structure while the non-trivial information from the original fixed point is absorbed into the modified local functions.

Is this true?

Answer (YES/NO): NO